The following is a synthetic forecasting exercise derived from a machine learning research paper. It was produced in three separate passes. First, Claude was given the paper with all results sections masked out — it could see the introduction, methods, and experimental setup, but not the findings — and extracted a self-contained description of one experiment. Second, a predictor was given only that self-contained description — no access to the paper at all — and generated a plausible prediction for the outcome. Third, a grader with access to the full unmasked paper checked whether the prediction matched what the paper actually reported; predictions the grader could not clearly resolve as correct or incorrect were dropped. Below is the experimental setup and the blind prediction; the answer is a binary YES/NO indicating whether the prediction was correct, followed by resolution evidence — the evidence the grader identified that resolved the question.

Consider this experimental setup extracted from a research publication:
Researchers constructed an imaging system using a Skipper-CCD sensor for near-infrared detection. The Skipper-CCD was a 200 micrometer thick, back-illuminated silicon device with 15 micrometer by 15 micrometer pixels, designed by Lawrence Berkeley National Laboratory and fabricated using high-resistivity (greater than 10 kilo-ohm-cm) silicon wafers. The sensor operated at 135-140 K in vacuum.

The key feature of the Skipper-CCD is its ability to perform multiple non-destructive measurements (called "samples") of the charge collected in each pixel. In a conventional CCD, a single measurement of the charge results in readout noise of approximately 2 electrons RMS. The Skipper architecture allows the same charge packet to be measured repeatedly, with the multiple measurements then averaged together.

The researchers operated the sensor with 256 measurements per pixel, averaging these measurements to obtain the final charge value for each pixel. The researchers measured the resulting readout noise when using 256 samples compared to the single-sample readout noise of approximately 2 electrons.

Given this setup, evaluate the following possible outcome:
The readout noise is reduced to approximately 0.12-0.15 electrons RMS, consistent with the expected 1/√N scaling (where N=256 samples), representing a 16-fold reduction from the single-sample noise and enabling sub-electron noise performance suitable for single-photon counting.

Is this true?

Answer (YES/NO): NO